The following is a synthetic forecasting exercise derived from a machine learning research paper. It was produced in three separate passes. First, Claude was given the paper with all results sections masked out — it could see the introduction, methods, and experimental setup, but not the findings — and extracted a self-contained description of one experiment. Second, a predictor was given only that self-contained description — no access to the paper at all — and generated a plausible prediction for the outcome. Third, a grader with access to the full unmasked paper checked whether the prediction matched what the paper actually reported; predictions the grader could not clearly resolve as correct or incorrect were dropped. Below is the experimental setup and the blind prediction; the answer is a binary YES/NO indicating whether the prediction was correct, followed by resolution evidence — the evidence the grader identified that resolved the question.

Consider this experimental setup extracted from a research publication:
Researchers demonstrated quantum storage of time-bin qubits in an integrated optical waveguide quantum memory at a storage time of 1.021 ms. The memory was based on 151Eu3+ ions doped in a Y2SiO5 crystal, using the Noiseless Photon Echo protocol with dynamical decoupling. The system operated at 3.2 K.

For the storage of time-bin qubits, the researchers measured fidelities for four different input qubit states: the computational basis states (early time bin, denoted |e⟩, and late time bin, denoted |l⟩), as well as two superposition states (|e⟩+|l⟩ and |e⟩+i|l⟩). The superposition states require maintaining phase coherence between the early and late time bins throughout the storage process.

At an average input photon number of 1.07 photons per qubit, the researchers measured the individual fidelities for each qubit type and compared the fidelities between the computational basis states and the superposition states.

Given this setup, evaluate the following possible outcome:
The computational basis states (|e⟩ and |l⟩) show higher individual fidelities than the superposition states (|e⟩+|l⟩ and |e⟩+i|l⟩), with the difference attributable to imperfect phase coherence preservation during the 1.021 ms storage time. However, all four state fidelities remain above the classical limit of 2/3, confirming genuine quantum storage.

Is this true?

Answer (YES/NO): YES